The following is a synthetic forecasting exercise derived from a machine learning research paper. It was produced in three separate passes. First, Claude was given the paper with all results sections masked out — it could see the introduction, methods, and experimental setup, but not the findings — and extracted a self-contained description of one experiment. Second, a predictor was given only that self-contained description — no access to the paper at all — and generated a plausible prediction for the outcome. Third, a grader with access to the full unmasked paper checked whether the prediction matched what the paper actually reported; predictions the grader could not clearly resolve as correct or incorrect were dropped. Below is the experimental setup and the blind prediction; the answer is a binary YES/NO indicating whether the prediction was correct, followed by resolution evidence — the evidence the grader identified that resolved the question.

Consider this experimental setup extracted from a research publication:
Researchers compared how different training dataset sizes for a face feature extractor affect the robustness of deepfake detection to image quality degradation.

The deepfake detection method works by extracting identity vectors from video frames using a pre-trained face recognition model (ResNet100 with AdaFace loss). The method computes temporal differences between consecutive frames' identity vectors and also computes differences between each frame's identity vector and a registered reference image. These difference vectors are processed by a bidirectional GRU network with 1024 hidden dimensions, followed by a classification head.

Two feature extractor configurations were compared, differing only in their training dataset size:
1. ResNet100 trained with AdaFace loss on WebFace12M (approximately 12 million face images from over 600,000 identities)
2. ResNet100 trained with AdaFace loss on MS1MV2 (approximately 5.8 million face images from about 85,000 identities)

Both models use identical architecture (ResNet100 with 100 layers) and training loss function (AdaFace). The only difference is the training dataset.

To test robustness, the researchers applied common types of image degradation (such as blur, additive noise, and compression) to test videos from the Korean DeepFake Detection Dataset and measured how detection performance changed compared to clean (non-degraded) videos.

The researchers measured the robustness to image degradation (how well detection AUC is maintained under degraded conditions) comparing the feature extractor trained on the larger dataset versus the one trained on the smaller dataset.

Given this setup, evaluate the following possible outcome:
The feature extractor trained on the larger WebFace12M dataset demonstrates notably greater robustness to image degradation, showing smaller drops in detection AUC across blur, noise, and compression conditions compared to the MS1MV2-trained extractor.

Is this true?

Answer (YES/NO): NO